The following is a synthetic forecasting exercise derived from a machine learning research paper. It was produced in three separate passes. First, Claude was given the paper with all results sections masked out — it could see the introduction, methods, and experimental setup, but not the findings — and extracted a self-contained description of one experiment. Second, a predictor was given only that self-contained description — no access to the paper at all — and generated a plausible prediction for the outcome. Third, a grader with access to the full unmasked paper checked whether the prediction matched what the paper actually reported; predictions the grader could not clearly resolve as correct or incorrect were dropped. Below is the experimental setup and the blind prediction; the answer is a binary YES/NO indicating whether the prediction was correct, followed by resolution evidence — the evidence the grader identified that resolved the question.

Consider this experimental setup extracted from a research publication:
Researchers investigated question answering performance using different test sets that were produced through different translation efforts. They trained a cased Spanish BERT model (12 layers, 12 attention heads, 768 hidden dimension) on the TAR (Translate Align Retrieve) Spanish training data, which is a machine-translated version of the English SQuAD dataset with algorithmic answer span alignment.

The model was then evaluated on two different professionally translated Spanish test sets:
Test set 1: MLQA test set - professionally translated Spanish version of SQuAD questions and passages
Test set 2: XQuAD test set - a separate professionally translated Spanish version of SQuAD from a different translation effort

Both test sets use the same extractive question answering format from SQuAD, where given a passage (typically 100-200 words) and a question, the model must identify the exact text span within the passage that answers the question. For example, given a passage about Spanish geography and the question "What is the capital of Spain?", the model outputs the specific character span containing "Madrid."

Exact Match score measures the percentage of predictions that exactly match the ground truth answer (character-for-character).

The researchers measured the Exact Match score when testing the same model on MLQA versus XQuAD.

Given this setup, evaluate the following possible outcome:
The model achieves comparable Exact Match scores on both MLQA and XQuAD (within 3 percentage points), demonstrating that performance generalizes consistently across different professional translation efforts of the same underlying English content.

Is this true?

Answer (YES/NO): NO